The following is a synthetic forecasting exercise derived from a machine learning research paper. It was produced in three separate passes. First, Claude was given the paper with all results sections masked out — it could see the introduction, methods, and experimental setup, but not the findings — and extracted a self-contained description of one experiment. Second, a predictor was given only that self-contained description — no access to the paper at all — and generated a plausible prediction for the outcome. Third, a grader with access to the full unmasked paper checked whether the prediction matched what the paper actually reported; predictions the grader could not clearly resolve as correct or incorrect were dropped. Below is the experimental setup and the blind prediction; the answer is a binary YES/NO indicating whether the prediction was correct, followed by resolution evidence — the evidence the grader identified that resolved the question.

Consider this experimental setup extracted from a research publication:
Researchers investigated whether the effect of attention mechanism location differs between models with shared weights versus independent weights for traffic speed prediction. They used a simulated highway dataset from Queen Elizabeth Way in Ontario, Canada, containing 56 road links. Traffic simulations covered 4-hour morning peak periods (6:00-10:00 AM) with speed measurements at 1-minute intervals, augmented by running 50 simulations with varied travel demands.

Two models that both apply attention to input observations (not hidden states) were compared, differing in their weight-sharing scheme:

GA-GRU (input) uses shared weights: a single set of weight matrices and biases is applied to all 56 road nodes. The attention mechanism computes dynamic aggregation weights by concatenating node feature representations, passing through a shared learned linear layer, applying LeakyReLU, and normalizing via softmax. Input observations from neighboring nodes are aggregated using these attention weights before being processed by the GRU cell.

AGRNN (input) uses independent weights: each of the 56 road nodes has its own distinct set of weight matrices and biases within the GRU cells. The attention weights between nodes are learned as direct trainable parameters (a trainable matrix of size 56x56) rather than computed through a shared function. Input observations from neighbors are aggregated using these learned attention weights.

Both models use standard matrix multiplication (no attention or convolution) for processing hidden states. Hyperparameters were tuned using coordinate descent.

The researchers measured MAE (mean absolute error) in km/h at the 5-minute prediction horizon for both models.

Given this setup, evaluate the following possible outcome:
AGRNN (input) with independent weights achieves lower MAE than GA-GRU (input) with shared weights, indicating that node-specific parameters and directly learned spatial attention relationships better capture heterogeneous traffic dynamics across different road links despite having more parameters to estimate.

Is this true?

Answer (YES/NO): YES